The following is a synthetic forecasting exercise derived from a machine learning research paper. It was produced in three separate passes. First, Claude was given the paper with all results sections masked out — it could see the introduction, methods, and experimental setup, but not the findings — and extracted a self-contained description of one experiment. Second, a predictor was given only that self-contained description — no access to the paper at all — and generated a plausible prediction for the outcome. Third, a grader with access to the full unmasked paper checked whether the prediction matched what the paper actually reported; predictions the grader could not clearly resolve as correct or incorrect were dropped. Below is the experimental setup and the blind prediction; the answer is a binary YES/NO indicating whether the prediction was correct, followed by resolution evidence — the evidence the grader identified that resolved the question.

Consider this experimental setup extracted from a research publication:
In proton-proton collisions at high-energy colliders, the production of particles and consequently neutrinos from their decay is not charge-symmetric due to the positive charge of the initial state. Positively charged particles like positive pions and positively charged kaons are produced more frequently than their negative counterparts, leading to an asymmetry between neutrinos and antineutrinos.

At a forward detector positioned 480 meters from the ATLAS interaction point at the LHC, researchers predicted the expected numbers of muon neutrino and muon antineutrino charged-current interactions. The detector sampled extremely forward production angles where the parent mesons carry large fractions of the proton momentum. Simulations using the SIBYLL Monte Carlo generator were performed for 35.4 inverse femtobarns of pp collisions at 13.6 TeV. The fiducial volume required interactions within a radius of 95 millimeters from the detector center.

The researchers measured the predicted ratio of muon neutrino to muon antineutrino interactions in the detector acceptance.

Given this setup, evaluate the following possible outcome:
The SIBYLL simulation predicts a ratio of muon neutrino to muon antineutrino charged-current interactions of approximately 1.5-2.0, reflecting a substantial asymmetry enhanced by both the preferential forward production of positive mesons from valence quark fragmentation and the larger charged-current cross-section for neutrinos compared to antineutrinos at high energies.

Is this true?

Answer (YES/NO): NO